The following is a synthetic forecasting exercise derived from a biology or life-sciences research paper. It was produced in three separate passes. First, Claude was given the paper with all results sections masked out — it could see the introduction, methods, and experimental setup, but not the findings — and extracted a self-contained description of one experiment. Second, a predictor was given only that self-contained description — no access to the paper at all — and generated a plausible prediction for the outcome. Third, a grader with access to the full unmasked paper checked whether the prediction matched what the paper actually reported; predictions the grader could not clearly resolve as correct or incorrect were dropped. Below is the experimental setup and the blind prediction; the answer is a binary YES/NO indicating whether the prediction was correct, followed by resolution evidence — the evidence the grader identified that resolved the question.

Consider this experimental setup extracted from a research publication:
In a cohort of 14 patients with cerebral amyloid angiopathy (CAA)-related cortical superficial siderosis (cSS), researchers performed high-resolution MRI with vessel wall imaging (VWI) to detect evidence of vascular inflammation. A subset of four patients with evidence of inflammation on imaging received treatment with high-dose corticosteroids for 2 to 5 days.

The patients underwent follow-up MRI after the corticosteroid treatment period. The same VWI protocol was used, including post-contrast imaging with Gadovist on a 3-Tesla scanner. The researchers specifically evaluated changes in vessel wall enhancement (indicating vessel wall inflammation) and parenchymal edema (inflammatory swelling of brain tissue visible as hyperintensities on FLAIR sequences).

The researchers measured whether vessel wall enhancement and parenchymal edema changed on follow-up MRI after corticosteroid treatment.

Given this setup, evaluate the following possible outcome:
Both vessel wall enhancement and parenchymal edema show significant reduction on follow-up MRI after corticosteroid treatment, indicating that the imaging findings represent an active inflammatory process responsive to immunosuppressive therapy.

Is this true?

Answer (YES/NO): YES